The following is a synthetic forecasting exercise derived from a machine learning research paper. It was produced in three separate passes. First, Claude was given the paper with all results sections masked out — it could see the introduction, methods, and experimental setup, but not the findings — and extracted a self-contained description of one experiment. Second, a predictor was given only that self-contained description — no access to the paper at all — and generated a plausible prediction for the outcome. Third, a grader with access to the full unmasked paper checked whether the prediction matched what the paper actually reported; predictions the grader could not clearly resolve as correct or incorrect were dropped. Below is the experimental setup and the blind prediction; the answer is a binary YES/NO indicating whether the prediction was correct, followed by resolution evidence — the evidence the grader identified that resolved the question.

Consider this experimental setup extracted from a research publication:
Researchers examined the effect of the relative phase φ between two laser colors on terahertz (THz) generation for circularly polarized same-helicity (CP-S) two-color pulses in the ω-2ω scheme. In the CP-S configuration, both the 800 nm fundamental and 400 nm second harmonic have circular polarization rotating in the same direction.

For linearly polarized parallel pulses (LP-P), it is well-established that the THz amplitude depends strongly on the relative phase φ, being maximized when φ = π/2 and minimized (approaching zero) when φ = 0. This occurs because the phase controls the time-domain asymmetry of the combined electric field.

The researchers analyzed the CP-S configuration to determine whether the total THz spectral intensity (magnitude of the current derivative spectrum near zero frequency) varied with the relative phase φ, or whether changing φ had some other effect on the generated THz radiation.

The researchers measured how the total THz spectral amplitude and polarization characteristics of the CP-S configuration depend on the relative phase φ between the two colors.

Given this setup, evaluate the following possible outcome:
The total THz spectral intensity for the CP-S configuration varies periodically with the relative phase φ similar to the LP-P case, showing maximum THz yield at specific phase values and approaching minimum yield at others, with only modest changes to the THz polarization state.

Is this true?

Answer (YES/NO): NO